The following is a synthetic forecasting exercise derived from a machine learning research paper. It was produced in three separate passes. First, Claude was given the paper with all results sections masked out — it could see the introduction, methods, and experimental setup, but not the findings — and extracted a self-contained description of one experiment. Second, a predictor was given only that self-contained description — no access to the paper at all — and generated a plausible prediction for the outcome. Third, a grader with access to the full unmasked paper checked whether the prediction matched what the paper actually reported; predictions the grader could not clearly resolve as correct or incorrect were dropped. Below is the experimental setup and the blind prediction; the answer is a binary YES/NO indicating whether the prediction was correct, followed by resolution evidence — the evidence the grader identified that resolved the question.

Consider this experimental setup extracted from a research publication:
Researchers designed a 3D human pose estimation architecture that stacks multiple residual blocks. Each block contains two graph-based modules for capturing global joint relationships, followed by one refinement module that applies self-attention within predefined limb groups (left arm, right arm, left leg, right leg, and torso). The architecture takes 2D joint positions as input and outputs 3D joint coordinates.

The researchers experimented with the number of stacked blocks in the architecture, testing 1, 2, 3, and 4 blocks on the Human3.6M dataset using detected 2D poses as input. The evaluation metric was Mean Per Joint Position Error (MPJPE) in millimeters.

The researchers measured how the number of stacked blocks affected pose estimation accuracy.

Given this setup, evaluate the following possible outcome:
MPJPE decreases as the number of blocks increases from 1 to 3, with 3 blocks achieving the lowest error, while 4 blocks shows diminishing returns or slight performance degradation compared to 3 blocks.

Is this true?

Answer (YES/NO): YES